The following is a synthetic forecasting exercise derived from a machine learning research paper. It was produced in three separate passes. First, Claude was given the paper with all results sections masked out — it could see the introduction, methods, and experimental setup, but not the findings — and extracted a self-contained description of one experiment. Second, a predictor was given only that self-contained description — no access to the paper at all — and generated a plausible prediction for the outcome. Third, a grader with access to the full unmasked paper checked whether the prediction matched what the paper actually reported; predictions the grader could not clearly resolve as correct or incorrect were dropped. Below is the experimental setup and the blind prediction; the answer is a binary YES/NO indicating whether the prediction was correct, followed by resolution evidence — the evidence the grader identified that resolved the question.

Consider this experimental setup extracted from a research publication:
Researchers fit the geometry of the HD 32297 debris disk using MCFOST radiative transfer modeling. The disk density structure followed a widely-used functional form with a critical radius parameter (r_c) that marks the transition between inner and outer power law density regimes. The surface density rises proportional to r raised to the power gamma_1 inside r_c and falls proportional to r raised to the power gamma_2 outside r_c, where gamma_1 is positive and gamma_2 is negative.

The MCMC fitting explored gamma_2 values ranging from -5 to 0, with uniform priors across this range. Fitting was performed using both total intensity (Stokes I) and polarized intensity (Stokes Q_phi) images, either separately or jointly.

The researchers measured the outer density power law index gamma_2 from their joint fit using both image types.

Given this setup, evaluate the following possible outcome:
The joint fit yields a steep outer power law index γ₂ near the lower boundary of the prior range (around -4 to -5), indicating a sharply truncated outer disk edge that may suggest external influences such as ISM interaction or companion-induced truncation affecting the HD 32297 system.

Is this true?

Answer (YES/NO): YES